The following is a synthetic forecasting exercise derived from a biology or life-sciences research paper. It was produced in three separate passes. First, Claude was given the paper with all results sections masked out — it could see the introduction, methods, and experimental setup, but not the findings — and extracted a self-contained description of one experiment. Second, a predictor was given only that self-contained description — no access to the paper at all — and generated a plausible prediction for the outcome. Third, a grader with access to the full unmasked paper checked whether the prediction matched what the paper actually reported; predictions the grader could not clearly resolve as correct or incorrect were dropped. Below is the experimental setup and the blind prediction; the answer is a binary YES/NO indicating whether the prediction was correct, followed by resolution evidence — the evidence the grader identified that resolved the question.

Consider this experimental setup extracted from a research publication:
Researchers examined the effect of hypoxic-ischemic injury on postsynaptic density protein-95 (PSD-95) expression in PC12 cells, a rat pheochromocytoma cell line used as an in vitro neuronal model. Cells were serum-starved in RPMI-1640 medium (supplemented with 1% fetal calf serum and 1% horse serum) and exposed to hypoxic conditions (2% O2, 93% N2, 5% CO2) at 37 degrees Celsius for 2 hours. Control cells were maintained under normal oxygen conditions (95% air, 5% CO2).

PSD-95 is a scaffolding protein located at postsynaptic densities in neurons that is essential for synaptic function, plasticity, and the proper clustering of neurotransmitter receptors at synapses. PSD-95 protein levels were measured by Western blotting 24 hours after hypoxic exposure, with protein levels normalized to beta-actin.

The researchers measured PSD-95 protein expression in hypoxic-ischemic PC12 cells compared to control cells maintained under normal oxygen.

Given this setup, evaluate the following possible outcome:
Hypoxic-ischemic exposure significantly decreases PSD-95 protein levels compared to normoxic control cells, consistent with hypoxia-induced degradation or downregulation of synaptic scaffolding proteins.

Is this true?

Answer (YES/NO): YES